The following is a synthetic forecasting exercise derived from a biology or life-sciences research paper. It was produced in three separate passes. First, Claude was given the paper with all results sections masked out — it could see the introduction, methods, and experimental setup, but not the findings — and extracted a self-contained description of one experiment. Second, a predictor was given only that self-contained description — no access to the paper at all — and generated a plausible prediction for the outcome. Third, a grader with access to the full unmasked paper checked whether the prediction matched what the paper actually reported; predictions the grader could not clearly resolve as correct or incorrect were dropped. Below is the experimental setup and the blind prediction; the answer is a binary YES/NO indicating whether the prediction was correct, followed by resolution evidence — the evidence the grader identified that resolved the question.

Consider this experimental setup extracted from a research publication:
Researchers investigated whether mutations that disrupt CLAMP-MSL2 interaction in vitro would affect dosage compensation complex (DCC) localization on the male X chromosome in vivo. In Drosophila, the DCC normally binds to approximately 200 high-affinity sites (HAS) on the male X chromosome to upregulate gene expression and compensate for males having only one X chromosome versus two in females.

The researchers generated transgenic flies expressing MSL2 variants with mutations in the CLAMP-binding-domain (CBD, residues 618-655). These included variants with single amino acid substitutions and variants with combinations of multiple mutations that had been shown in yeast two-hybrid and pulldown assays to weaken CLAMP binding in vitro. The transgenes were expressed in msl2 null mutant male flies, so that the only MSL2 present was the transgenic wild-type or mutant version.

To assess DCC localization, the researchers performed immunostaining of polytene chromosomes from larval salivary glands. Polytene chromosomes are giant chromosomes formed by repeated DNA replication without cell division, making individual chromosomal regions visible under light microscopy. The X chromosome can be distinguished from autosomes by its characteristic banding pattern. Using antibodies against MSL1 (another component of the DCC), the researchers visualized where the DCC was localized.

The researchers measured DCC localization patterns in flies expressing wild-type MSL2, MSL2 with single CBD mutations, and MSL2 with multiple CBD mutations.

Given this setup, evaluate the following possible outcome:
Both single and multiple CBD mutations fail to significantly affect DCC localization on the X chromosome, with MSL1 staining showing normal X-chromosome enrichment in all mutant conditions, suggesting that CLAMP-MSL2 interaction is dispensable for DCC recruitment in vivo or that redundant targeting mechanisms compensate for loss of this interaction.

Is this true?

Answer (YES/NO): NO